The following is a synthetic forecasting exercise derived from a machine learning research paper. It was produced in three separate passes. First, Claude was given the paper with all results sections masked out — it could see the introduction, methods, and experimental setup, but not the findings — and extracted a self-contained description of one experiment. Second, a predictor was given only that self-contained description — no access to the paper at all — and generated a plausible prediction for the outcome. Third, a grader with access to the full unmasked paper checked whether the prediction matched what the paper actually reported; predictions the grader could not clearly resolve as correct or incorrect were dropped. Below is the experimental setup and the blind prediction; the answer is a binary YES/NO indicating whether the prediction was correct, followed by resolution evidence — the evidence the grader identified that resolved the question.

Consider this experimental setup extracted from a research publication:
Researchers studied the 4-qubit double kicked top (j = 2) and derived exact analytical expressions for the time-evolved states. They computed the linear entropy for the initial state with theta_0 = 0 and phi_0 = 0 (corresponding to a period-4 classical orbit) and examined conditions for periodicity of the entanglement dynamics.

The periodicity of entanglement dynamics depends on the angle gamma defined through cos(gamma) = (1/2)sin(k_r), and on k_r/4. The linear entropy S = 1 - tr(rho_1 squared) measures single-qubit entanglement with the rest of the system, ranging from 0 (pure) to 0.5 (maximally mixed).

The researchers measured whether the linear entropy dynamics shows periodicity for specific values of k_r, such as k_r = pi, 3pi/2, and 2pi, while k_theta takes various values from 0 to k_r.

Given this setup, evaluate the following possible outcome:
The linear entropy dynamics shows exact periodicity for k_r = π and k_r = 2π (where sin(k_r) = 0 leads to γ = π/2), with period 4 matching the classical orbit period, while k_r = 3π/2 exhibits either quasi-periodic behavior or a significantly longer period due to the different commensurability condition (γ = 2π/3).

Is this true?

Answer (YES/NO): NO